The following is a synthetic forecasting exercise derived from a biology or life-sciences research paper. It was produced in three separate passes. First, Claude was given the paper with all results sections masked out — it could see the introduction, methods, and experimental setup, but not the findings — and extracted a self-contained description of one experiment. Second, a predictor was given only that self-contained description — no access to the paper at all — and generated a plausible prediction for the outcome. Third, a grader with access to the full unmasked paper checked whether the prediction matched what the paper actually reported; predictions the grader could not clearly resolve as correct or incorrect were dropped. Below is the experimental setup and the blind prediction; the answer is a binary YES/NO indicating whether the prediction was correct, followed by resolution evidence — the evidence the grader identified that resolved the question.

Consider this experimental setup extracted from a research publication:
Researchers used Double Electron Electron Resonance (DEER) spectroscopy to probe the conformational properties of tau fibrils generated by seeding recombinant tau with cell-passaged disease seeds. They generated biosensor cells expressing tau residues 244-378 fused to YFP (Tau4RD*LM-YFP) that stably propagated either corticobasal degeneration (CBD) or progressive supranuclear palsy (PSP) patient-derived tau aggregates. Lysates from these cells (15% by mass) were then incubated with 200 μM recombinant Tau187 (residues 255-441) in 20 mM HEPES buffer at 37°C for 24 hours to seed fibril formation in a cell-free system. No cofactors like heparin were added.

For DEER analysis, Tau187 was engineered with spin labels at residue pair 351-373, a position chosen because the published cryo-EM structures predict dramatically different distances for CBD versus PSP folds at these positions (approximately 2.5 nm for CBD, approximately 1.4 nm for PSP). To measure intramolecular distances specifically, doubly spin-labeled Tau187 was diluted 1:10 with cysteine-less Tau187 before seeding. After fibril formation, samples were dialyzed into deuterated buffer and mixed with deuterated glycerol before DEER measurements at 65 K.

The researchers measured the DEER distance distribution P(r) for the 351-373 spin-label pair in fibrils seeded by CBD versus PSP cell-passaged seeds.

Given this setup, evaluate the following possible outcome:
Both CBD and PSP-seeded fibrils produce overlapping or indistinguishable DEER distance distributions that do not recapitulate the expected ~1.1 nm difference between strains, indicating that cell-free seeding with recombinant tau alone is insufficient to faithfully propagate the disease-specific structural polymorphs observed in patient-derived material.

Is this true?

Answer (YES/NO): NO